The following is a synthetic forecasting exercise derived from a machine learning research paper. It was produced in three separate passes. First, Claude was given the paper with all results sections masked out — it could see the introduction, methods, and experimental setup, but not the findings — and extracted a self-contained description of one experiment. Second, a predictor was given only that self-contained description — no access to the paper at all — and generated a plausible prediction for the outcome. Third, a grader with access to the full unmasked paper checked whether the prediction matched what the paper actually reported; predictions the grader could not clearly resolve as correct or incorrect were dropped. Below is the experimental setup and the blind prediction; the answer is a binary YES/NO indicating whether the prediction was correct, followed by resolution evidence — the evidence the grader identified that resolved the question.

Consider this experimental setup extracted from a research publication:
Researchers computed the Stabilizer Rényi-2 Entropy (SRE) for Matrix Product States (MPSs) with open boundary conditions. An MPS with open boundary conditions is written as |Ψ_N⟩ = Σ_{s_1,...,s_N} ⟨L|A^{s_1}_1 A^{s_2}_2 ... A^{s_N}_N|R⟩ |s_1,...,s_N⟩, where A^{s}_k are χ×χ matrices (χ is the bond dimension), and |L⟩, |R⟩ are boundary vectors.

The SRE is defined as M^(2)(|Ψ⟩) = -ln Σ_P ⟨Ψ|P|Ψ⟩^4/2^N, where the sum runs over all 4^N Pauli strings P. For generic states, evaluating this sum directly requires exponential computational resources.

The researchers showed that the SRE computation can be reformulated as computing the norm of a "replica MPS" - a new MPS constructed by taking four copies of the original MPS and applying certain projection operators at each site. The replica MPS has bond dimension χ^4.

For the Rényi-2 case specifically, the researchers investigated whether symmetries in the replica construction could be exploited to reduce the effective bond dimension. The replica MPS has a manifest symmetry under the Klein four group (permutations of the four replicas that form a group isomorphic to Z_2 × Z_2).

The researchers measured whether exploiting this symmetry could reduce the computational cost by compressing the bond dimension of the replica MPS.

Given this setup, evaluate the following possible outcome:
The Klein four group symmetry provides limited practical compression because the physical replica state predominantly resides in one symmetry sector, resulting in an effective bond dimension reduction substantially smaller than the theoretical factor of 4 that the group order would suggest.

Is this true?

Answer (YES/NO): NO